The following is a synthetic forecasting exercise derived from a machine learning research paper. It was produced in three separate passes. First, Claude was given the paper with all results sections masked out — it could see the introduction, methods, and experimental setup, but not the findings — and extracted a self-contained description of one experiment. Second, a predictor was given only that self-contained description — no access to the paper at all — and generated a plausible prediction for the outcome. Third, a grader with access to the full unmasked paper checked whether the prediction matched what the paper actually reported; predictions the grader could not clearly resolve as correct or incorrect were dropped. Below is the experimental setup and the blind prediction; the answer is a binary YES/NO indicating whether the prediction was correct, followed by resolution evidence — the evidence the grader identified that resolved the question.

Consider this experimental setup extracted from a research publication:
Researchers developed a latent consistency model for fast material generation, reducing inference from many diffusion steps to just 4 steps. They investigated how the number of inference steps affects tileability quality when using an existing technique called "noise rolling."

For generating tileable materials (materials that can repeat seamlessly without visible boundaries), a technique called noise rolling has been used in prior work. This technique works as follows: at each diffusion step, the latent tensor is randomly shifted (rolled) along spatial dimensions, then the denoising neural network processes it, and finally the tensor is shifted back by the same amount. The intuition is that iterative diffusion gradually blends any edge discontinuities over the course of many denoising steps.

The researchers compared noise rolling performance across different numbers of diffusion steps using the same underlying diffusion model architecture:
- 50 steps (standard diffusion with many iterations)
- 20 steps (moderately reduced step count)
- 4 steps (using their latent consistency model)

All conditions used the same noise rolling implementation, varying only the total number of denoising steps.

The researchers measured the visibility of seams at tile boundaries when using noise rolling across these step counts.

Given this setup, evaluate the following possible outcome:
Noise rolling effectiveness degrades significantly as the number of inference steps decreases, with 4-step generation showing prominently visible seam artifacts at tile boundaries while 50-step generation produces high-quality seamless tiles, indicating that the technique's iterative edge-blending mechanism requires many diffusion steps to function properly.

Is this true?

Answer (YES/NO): YES